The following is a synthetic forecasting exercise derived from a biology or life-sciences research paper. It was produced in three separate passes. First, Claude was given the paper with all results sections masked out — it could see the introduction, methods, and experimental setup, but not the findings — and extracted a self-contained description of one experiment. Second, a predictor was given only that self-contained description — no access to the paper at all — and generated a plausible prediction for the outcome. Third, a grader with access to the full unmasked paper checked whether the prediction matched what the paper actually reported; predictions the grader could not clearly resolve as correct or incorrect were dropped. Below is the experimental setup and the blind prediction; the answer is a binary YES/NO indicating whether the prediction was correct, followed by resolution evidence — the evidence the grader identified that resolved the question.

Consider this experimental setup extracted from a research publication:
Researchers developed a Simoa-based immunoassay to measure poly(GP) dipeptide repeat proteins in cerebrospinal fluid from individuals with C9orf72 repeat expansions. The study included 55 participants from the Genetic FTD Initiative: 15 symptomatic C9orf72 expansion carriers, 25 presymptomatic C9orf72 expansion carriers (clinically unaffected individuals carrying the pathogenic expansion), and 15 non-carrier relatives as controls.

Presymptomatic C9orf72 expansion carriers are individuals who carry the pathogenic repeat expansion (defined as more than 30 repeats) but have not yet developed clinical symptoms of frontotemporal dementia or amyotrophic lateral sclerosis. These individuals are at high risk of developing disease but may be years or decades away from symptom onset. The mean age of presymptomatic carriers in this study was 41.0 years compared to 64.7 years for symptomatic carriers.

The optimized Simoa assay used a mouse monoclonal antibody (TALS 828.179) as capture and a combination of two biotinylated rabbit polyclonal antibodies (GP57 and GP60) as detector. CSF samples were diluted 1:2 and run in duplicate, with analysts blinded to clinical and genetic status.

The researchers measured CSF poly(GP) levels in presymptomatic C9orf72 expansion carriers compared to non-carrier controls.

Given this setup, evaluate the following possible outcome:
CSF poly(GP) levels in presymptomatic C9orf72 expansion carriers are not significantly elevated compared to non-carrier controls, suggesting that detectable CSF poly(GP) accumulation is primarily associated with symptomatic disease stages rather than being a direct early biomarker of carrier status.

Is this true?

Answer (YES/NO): NO